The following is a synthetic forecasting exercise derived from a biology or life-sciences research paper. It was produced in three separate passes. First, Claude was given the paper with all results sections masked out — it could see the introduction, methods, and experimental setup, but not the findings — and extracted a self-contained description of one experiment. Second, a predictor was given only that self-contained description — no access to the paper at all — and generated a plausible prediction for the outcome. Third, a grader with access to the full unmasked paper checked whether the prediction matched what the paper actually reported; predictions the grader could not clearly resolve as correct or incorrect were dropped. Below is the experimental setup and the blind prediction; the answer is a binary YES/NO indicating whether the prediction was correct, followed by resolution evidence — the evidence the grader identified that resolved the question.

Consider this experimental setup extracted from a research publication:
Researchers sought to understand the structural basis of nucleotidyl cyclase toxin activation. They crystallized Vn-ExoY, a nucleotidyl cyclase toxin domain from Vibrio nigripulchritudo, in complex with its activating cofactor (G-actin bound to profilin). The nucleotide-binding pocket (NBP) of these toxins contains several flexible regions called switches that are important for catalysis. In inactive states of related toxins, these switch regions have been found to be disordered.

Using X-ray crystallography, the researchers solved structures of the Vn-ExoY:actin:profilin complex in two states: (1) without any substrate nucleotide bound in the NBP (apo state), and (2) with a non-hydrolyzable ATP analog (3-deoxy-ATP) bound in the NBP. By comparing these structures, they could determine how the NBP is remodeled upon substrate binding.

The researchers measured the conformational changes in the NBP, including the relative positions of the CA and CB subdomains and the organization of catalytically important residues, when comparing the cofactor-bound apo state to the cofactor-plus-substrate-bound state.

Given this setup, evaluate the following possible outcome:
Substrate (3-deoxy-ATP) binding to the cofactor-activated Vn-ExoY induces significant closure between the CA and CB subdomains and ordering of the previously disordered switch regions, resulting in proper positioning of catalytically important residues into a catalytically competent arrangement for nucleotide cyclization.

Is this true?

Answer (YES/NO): YES